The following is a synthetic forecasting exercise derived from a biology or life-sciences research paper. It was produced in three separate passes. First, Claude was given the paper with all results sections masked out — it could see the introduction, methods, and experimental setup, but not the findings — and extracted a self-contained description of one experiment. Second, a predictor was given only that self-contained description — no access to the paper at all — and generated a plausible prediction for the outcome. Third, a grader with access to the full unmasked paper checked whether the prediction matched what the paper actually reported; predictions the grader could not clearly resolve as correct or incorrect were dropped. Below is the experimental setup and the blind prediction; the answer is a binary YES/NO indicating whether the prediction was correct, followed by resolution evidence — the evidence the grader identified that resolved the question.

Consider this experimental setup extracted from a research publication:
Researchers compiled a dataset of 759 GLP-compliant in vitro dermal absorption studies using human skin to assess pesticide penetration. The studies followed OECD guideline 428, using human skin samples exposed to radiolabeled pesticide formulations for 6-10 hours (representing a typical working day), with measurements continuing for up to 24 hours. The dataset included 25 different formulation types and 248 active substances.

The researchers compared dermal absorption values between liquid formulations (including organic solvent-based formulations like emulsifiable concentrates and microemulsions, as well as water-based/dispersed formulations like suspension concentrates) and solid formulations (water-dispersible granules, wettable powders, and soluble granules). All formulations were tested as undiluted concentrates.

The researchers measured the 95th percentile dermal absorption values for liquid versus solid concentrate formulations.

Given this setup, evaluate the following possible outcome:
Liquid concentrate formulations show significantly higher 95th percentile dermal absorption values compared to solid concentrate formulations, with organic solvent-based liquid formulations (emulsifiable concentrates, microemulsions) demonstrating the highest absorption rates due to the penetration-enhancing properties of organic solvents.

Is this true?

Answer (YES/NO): YES